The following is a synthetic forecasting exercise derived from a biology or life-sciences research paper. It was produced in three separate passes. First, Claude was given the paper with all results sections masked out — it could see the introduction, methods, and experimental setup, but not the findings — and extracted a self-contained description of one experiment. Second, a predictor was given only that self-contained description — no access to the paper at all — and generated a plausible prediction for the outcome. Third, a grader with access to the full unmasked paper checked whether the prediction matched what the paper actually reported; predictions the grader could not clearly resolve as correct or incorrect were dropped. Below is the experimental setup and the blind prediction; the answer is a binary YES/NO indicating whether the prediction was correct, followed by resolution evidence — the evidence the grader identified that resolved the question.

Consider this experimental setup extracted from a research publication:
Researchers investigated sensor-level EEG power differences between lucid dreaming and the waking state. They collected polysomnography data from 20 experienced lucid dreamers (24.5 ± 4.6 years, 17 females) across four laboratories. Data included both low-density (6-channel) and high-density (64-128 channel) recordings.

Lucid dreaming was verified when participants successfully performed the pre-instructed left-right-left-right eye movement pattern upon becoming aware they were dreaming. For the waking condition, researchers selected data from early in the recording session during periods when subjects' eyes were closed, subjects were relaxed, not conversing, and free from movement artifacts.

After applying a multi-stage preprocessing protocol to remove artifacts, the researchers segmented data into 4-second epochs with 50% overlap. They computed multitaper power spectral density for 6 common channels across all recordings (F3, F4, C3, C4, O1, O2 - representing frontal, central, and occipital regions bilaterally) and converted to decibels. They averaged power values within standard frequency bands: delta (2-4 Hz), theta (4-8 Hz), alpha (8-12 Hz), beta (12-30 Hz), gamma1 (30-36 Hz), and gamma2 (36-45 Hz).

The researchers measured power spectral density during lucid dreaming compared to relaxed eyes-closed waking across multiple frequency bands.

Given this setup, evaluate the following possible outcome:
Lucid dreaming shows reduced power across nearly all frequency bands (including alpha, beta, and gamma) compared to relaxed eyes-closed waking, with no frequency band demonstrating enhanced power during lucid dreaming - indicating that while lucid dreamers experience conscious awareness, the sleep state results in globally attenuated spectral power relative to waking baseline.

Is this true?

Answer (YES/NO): NO